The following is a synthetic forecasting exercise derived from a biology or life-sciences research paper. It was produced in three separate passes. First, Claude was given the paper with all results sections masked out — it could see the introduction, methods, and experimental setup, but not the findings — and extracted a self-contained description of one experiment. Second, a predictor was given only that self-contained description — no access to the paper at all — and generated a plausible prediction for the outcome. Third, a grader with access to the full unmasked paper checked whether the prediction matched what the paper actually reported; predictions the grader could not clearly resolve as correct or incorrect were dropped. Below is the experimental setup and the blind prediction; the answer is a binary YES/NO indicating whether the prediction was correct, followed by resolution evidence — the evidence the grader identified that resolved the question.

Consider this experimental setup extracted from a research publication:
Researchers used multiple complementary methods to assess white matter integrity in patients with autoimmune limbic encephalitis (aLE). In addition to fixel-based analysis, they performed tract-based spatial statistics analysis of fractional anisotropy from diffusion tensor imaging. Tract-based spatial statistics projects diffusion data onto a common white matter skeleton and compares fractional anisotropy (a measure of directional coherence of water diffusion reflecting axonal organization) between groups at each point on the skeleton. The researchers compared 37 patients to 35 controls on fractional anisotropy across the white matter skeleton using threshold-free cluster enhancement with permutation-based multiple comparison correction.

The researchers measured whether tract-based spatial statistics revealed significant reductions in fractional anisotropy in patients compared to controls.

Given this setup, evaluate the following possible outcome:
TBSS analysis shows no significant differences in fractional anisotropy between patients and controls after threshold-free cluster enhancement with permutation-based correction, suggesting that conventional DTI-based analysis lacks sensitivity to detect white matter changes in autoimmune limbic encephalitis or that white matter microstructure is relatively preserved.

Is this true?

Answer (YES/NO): NO